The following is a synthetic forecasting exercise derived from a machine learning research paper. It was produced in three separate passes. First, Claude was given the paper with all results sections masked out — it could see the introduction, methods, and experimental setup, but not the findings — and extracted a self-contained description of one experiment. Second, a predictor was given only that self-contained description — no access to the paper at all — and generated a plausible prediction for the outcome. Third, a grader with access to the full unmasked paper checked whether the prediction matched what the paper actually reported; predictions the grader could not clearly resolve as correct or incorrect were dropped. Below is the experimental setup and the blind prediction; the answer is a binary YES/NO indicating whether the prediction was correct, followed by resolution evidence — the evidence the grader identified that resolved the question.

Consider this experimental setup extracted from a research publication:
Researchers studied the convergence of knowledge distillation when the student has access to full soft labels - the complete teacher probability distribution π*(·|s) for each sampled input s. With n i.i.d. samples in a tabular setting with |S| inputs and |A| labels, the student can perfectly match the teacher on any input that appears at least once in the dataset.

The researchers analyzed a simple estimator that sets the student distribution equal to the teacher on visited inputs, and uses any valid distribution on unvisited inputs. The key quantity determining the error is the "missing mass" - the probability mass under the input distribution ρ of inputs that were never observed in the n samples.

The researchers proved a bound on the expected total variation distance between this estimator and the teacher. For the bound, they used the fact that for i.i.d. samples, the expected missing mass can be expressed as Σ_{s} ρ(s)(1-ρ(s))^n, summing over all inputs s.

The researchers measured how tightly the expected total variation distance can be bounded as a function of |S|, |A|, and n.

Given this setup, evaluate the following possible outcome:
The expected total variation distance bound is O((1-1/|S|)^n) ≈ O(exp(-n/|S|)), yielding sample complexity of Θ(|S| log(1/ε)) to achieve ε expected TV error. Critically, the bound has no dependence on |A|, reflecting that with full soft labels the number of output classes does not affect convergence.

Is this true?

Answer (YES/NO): NO